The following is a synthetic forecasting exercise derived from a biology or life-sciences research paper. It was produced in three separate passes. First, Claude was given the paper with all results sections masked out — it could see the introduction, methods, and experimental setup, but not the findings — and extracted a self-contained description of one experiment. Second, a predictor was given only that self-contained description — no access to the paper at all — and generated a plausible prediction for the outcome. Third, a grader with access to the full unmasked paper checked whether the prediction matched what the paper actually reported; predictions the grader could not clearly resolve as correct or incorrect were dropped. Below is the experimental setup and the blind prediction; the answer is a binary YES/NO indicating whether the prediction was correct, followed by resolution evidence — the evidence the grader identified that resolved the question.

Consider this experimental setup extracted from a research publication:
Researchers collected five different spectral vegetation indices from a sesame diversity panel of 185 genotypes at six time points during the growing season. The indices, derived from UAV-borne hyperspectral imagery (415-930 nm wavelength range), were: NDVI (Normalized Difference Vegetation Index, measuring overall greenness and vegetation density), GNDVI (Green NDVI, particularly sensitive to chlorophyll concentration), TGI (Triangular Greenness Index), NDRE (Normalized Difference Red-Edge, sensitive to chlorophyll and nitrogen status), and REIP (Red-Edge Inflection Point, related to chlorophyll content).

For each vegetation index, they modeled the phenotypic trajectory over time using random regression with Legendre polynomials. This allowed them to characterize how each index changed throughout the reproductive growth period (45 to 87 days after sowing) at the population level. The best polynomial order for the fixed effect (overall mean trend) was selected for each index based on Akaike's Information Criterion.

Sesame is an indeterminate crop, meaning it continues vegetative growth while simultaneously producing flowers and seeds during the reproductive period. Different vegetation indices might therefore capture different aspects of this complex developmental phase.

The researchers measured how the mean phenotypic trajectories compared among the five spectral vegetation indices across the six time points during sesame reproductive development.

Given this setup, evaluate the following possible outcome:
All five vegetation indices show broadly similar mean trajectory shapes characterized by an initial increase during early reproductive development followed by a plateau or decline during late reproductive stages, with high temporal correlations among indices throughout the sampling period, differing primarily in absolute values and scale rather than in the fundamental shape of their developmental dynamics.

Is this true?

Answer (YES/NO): NO